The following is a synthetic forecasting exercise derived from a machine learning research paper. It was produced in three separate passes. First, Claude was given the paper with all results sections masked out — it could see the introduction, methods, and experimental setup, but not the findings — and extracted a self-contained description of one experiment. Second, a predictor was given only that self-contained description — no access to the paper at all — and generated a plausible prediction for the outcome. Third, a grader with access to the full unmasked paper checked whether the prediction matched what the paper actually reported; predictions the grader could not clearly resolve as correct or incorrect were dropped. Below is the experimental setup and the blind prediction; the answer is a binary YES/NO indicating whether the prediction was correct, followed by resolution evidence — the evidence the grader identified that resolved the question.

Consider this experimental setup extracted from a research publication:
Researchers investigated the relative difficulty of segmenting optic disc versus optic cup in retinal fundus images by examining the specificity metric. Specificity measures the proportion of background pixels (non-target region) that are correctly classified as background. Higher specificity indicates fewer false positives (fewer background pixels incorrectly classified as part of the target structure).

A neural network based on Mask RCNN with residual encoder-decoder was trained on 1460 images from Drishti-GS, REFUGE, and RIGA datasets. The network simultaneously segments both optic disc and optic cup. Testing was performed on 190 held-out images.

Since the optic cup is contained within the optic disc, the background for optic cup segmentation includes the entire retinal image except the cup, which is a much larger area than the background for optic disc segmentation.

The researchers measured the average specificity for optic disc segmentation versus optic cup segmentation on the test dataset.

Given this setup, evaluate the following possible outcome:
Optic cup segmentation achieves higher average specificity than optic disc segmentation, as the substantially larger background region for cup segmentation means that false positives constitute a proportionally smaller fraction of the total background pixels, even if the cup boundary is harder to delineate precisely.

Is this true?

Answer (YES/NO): NO